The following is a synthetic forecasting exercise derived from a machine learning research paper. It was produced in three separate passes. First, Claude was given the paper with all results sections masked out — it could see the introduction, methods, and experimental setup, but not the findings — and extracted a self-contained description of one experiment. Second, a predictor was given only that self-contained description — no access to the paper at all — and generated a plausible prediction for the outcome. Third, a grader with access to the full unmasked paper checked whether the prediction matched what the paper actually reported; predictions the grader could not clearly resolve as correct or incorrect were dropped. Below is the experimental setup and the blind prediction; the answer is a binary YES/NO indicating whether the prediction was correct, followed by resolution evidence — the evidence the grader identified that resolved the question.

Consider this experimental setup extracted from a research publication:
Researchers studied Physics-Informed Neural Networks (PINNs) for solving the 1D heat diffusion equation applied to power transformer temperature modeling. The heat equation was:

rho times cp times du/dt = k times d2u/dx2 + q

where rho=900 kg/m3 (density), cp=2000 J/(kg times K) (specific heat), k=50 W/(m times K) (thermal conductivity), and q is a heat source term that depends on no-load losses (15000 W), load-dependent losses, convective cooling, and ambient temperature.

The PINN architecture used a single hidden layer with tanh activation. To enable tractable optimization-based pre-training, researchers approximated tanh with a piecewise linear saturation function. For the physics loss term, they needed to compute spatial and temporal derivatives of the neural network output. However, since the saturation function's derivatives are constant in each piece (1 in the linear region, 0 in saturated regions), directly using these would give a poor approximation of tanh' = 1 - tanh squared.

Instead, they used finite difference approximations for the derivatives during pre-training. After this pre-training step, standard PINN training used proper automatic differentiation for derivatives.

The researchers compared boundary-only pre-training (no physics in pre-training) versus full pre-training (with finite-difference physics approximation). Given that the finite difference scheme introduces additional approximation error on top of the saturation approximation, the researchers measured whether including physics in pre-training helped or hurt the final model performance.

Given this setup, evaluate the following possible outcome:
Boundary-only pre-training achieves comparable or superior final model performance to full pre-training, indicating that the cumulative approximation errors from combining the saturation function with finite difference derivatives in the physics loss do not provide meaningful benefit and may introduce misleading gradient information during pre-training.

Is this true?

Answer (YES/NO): YES